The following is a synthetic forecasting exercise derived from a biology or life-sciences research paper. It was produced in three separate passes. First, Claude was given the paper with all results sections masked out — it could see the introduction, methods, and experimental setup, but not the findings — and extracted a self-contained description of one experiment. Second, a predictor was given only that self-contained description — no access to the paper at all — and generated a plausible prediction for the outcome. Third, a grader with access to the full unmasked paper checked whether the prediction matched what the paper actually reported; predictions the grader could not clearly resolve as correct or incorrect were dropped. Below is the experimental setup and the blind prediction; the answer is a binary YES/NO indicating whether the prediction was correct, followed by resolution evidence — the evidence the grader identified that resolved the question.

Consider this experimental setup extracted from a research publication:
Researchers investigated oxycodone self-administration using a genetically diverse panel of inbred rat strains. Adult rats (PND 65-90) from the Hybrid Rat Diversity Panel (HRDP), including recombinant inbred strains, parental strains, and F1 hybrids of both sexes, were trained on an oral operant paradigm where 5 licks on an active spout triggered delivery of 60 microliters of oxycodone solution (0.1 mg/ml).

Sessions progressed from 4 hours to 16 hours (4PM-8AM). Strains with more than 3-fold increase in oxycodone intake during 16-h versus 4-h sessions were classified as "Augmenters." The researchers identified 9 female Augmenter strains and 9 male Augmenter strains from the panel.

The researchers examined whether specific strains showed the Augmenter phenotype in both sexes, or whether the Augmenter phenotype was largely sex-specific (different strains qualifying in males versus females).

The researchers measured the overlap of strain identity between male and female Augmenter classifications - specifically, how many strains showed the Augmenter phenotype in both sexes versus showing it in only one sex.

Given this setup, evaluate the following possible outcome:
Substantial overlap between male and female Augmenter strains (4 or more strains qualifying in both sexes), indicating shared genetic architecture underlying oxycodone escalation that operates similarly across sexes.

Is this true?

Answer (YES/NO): YES